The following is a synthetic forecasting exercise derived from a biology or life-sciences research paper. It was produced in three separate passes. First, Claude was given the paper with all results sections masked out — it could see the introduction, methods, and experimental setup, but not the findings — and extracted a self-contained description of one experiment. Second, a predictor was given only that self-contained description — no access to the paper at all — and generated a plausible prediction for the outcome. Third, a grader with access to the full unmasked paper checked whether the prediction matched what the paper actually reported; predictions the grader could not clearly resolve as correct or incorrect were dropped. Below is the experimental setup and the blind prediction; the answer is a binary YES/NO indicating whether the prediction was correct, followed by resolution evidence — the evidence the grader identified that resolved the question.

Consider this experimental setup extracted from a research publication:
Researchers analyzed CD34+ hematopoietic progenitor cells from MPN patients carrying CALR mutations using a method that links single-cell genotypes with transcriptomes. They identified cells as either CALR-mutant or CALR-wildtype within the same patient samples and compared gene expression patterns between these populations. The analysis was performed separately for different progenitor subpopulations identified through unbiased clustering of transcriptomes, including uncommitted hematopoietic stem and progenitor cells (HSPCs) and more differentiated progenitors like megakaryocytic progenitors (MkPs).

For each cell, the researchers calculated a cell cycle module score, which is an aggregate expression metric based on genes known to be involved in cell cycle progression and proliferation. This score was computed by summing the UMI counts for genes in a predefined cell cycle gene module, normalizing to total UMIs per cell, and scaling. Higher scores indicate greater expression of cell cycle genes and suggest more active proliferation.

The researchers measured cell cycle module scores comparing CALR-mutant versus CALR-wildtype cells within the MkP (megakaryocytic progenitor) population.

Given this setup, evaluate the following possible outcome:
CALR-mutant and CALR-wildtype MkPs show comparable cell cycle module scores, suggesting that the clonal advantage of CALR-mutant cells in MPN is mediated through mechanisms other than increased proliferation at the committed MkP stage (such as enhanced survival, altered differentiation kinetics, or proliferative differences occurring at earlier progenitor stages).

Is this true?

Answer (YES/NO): NO